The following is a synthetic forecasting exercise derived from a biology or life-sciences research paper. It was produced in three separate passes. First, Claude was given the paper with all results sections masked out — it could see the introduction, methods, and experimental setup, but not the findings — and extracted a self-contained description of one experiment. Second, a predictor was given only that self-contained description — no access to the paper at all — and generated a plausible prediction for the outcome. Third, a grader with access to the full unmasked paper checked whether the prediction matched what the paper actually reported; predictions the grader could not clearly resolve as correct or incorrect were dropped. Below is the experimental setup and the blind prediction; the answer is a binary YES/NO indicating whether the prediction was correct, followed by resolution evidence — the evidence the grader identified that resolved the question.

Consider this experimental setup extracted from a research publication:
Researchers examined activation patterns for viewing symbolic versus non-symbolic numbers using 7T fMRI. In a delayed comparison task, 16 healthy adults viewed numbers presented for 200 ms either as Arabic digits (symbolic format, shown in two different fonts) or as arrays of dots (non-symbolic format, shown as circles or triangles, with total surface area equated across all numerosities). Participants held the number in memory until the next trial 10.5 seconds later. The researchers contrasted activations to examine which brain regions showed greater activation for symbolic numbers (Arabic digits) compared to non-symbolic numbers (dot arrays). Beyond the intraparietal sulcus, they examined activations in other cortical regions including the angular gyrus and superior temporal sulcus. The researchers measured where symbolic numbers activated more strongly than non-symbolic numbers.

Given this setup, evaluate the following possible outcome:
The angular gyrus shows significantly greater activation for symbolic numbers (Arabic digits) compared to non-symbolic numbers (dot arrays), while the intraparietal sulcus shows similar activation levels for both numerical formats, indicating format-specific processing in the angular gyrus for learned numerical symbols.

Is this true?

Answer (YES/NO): NO